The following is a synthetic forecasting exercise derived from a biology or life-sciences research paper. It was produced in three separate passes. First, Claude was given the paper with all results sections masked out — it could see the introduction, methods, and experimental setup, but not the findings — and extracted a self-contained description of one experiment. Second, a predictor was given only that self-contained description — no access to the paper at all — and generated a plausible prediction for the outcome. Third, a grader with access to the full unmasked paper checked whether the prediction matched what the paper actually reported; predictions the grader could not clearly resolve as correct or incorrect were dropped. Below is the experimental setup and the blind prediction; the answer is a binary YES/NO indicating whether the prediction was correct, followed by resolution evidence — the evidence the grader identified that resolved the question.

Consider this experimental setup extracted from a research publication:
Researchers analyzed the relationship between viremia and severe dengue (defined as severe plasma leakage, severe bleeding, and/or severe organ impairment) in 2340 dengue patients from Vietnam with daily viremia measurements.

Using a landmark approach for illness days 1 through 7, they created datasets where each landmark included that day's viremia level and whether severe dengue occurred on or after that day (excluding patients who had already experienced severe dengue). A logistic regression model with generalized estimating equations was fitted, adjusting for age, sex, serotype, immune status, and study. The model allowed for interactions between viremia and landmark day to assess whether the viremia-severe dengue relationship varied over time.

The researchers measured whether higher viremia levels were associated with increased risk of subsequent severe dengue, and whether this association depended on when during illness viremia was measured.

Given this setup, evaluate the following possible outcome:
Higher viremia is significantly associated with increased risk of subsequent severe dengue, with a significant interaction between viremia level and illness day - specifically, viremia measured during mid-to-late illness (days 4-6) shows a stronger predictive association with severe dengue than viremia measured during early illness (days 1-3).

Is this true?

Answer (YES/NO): NO